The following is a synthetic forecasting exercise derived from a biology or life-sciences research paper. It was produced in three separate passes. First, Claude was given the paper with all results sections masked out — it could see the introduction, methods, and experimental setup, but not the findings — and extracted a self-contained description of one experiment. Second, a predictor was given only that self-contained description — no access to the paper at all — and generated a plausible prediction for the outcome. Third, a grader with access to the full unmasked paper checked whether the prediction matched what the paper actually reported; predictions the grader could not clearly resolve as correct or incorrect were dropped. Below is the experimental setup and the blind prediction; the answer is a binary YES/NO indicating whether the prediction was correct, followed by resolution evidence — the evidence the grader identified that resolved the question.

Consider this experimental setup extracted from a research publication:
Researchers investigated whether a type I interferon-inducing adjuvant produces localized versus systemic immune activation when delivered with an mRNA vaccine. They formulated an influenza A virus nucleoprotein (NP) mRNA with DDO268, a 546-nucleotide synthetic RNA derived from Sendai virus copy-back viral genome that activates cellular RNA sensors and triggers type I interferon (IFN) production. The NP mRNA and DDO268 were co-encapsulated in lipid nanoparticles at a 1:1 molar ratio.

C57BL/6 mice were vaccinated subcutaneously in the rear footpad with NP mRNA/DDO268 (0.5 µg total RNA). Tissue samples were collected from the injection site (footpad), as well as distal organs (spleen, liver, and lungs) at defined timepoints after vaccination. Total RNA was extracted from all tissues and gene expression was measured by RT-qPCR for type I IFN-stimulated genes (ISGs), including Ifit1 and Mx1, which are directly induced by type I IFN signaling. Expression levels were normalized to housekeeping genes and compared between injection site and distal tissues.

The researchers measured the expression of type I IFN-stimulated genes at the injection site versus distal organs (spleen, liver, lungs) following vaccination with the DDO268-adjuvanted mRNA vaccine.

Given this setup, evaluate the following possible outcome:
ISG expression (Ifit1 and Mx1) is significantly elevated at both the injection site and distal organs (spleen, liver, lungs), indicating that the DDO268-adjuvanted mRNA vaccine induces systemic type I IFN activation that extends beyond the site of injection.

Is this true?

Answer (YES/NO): NO